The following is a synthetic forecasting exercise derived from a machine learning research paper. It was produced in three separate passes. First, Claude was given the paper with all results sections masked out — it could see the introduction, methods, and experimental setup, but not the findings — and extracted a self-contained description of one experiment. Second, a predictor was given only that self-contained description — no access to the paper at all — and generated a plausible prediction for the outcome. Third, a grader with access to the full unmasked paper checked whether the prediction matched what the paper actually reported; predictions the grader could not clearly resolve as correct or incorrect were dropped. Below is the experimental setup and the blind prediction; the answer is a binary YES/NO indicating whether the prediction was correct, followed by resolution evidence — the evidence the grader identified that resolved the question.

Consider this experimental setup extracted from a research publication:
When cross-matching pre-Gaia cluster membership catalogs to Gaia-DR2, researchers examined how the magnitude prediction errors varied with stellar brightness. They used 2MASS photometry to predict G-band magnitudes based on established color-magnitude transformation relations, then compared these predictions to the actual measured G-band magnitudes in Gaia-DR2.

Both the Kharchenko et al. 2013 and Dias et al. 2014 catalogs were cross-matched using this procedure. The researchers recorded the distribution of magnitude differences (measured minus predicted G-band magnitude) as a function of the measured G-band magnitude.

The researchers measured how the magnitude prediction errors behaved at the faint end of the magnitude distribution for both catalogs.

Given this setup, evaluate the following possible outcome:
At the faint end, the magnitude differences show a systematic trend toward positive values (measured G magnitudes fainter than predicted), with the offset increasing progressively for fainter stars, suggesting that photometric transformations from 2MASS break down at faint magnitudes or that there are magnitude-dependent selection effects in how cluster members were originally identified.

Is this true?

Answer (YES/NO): NO